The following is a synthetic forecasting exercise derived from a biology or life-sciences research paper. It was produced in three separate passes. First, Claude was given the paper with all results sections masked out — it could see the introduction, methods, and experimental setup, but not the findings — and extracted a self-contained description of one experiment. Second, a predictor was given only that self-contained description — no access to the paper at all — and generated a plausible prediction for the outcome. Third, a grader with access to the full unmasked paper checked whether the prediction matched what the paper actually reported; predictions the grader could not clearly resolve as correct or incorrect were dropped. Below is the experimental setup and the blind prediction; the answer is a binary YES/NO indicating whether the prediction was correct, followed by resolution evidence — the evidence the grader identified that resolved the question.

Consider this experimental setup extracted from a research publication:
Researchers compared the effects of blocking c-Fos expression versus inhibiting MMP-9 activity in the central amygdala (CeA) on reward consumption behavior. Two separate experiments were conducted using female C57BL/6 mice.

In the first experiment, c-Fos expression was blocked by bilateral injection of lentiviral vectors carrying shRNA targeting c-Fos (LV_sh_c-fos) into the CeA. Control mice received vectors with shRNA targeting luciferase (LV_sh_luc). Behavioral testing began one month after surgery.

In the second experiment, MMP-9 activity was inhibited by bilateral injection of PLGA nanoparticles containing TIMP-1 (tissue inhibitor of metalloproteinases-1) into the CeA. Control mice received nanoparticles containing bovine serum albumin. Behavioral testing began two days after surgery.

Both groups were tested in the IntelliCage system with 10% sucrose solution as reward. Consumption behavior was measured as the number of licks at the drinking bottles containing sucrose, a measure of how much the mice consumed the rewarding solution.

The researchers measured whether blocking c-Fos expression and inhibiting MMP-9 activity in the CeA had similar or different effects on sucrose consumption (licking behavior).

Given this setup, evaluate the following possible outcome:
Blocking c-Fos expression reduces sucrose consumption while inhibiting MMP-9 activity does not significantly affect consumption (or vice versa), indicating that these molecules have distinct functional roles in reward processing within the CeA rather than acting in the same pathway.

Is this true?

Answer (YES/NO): YES